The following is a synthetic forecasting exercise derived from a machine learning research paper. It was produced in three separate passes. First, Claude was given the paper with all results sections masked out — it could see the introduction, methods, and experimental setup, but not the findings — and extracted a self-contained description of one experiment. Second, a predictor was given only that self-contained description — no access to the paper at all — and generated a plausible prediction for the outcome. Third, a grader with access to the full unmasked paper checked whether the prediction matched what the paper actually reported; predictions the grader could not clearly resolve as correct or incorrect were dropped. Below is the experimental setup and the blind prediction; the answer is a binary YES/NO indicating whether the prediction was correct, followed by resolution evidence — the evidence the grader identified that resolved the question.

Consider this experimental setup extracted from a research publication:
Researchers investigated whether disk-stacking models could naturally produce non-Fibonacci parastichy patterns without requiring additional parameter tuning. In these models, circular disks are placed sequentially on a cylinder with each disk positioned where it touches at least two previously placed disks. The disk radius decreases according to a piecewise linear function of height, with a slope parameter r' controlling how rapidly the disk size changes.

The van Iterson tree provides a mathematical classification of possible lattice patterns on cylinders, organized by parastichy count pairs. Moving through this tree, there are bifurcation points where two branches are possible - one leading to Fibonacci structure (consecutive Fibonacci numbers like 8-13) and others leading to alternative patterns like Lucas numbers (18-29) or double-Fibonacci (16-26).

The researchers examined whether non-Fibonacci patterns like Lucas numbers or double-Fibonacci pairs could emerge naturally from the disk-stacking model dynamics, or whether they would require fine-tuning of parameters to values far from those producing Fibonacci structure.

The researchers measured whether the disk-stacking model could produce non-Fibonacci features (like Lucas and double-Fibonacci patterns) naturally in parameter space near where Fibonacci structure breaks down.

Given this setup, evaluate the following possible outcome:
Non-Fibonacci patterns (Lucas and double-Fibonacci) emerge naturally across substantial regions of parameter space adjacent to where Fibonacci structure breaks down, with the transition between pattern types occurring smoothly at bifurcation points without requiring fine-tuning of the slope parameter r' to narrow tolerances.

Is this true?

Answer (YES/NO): YES